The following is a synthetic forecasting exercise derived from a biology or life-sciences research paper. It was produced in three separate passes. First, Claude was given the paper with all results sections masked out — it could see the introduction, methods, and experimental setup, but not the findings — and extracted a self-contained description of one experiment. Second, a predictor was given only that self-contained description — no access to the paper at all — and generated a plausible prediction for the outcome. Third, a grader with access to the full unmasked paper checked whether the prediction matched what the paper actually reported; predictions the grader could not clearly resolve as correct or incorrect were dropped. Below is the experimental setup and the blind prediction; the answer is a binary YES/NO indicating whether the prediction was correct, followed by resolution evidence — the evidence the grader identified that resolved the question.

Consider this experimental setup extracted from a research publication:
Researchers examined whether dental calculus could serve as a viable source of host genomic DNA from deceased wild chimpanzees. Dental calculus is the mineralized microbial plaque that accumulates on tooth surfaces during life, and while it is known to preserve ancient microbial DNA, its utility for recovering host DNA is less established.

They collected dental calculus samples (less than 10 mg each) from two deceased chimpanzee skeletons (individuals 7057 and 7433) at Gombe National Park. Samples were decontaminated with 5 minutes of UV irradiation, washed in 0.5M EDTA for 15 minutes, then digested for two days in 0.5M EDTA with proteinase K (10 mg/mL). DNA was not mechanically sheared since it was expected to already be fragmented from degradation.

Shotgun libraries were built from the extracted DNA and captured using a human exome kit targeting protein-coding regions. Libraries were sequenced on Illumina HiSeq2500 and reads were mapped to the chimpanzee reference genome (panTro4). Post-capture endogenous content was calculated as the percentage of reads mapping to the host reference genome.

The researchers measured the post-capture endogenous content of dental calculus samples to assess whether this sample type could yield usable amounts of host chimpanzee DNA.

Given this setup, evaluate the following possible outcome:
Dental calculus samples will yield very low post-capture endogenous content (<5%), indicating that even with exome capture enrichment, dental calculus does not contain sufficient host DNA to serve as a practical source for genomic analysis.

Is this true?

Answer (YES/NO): NO